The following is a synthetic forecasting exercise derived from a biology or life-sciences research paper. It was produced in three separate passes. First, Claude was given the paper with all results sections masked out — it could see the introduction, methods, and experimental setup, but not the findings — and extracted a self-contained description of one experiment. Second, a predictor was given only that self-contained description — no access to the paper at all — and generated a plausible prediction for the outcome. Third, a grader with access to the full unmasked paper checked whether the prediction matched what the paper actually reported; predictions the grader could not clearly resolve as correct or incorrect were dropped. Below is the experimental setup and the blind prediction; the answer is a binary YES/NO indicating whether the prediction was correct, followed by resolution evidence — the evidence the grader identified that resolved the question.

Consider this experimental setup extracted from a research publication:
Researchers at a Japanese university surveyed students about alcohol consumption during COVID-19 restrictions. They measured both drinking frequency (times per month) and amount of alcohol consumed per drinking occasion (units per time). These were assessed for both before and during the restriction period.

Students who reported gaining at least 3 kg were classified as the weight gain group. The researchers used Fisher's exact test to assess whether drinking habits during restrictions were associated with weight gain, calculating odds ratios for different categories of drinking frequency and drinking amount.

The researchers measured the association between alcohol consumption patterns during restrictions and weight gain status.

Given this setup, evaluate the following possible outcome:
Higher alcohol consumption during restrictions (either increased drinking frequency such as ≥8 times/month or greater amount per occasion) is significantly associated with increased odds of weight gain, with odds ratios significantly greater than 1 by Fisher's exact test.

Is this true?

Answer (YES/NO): NO